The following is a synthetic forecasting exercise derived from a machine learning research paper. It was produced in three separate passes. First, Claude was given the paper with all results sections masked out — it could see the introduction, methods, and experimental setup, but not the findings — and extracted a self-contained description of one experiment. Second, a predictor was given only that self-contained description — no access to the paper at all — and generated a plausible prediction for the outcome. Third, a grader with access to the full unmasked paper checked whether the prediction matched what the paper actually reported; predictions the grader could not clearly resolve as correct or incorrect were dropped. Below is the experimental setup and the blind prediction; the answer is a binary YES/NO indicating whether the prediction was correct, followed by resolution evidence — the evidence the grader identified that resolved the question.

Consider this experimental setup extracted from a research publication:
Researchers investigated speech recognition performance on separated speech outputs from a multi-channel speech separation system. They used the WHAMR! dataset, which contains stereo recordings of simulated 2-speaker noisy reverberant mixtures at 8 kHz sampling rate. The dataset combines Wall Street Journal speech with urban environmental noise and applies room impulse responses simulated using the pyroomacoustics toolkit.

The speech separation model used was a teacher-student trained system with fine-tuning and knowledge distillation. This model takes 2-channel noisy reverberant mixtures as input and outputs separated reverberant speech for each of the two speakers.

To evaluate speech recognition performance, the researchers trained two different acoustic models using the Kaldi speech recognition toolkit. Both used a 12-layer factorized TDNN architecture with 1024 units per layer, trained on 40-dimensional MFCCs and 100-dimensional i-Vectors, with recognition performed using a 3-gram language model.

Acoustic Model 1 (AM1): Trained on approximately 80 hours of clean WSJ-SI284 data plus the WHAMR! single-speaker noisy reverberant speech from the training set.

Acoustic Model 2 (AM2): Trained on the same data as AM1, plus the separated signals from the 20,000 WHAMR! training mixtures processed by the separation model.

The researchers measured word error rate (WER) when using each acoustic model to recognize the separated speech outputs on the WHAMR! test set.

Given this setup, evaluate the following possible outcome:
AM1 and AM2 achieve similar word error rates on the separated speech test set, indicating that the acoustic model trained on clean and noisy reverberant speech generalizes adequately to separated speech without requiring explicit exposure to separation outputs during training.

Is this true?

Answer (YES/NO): NO